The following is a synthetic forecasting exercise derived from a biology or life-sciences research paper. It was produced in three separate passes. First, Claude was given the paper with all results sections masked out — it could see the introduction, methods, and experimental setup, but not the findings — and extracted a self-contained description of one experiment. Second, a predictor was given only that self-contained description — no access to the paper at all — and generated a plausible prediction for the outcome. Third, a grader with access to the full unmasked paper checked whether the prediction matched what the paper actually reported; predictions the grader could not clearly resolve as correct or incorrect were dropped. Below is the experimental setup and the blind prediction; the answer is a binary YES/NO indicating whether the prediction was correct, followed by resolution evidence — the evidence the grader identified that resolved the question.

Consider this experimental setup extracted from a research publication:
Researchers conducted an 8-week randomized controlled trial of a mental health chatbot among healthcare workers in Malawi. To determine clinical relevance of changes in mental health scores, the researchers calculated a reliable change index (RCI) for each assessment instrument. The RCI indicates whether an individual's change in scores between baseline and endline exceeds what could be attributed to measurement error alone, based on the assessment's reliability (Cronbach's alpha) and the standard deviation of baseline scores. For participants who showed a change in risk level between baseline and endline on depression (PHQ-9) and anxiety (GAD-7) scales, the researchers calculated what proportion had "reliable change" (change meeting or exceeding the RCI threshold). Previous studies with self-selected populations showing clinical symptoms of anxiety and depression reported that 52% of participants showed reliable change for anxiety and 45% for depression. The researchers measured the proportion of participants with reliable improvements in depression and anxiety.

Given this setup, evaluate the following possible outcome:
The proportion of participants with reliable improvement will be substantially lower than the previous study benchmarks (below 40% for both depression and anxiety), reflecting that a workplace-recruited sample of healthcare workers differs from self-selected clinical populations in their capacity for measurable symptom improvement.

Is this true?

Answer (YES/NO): YES